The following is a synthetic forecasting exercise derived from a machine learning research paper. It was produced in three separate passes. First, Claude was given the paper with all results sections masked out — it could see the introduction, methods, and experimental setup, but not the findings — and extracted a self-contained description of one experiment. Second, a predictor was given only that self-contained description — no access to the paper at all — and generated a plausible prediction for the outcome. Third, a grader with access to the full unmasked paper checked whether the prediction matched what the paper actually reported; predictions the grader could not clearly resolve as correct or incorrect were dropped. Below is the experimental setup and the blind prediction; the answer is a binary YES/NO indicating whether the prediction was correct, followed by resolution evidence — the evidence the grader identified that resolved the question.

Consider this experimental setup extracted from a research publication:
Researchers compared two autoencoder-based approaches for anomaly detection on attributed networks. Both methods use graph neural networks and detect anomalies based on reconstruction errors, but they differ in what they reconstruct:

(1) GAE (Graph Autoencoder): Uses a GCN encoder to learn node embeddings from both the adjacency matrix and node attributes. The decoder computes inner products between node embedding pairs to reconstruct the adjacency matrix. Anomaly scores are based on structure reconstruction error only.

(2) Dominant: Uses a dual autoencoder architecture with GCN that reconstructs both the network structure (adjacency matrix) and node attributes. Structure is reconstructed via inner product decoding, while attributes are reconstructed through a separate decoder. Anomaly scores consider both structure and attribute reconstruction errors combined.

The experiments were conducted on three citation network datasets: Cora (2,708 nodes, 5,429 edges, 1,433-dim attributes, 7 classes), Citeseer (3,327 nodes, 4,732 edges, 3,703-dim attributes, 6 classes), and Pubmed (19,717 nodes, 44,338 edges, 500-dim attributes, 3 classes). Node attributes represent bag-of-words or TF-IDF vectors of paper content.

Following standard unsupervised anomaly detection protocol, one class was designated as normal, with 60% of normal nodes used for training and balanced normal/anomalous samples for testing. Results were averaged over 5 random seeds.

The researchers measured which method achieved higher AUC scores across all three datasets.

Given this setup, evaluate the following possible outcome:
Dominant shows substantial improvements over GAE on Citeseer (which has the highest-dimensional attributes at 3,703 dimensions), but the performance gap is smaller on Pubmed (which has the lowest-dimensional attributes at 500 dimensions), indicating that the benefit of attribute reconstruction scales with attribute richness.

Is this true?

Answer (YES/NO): NO